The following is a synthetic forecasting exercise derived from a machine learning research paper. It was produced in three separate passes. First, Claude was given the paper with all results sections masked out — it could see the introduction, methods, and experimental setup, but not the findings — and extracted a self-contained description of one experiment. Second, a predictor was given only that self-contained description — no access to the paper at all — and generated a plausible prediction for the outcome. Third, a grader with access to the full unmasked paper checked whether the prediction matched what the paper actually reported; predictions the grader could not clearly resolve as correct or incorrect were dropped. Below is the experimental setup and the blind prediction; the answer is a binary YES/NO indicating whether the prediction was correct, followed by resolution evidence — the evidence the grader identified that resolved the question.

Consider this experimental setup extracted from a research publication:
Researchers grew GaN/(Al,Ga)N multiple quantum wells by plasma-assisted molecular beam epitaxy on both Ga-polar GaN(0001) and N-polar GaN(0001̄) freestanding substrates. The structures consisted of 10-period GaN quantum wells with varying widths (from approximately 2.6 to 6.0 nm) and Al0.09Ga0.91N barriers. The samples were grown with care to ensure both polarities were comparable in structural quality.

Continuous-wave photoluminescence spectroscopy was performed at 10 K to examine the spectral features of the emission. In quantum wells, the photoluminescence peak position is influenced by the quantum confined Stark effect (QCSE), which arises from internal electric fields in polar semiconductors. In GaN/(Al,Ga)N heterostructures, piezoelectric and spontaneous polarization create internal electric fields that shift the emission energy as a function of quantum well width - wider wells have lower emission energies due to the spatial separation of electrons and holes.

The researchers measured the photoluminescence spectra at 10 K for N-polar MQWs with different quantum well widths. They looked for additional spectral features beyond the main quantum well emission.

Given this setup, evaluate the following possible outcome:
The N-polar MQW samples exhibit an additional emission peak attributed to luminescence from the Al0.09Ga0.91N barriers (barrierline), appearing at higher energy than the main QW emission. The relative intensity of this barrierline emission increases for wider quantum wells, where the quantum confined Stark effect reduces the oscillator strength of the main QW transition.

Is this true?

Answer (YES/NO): NO